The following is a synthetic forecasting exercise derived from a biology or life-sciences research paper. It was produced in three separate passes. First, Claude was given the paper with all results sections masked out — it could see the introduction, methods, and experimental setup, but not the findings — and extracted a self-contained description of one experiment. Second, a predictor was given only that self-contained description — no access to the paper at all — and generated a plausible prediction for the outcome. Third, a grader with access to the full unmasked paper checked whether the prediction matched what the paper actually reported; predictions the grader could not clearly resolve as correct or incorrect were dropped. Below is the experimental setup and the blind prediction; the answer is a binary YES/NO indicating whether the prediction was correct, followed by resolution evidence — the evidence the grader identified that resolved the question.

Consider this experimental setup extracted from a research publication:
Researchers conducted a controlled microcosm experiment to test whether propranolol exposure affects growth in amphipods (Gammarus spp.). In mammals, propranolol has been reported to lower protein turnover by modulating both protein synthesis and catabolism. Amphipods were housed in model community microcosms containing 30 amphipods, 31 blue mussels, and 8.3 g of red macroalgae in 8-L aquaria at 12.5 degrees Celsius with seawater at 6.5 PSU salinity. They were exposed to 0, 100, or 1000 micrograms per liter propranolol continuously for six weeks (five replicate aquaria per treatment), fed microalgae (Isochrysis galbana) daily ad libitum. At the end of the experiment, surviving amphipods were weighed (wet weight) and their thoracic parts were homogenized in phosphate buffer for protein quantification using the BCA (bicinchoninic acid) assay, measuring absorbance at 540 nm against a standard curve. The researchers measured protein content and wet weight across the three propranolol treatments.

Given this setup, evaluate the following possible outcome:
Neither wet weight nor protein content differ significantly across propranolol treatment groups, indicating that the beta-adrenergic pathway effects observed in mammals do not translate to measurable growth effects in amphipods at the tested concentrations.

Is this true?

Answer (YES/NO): NO